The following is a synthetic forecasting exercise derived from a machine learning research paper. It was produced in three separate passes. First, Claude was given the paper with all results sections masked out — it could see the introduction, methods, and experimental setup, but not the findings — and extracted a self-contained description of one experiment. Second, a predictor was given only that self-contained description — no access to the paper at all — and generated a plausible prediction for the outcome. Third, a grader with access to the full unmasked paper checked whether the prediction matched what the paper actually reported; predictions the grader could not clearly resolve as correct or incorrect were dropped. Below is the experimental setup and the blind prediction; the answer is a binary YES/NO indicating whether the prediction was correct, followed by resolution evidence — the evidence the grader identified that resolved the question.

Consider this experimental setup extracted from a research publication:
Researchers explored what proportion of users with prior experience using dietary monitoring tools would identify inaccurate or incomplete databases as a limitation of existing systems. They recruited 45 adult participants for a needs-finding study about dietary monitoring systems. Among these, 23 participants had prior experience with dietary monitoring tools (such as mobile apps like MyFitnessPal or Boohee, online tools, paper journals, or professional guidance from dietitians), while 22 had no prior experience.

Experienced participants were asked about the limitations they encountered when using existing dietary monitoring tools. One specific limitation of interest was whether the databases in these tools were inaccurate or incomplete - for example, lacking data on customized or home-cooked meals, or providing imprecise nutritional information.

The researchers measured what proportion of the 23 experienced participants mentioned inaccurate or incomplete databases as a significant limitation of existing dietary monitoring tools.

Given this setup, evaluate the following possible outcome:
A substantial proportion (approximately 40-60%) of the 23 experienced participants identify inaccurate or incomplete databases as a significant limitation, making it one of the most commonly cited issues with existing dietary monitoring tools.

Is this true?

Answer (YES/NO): NO